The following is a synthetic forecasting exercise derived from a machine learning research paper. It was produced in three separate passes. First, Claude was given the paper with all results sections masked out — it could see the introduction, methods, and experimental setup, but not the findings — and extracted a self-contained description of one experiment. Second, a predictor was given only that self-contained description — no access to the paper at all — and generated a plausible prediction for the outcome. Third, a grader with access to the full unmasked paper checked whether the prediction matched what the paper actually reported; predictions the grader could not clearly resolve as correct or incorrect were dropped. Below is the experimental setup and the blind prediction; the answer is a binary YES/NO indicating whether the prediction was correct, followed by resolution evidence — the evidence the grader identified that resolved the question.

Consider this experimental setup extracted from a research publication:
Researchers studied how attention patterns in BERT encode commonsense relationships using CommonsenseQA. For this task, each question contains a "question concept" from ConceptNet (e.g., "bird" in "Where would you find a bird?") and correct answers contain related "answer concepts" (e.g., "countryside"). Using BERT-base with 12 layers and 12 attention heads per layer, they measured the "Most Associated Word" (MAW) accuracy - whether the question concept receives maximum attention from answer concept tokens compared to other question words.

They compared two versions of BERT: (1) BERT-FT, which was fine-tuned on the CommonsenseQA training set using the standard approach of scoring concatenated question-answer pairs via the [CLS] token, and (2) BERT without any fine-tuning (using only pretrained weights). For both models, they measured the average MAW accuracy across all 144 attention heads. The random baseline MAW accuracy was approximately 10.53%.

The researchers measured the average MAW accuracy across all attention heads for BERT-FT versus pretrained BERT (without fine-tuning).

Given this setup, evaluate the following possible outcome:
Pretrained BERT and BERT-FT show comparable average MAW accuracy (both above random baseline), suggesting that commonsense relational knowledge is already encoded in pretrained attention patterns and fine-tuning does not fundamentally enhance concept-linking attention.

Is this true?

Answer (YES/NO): NO